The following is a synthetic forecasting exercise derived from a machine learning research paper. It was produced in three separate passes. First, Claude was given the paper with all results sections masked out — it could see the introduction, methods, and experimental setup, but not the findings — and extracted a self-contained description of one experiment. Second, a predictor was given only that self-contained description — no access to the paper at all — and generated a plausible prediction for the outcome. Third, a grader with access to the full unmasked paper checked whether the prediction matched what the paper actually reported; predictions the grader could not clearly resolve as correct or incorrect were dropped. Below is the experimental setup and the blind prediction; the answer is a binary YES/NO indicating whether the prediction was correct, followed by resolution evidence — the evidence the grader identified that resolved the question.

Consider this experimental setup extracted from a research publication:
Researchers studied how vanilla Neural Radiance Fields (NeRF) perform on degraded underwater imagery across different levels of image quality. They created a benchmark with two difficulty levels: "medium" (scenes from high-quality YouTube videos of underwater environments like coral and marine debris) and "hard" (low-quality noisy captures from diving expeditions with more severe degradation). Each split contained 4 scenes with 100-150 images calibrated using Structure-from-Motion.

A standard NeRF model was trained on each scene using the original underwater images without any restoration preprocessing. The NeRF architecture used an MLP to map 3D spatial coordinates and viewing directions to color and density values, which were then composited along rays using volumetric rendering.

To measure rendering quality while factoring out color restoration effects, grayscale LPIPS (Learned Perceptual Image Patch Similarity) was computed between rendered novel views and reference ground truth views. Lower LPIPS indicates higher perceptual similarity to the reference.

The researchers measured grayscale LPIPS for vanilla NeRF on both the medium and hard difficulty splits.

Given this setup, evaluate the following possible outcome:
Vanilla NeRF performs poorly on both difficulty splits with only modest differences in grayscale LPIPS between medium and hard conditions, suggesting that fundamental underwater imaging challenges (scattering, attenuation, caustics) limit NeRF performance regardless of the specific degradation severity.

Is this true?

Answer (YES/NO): NO